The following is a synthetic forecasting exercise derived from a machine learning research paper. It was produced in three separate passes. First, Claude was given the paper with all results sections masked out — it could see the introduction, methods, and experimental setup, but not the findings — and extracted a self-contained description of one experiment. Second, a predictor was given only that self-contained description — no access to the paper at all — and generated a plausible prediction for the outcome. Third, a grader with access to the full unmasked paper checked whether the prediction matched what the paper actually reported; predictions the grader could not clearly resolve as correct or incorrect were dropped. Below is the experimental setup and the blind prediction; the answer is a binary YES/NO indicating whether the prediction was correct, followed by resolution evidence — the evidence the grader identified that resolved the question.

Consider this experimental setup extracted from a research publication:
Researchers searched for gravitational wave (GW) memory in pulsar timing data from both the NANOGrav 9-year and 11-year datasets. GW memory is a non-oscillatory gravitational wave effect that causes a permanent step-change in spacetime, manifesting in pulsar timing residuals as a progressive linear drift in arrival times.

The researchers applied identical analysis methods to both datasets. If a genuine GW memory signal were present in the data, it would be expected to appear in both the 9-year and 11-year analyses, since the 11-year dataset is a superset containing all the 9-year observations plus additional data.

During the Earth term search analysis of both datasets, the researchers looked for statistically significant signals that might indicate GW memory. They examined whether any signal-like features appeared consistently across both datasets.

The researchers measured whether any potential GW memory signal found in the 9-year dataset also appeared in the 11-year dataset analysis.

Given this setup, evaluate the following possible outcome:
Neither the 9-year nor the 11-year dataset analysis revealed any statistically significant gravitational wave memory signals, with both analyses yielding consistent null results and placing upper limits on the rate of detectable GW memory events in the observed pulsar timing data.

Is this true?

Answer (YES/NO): NO